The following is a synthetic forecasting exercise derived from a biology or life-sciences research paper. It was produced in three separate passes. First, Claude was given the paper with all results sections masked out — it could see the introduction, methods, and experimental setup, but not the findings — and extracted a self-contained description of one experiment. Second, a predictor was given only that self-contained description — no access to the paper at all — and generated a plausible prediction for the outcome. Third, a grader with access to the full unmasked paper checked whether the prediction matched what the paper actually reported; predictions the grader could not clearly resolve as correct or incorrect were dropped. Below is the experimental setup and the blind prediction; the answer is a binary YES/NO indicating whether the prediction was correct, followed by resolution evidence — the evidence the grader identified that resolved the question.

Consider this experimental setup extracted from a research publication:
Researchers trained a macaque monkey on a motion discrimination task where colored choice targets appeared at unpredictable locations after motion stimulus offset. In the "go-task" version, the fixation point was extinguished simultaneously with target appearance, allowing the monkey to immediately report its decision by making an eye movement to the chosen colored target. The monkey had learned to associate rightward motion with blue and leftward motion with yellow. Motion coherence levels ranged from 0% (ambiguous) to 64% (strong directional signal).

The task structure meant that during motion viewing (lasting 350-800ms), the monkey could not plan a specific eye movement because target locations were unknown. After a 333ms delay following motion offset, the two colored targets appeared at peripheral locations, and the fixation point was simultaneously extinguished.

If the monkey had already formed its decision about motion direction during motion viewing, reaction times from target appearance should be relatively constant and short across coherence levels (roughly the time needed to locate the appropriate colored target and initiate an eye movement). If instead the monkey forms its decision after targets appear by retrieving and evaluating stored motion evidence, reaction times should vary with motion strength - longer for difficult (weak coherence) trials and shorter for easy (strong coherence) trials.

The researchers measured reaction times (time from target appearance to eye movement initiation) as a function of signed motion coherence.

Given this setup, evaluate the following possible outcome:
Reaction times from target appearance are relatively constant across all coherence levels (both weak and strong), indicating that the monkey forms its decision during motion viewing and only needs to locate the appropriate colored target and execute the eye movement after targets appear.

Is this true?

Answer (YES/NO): NO